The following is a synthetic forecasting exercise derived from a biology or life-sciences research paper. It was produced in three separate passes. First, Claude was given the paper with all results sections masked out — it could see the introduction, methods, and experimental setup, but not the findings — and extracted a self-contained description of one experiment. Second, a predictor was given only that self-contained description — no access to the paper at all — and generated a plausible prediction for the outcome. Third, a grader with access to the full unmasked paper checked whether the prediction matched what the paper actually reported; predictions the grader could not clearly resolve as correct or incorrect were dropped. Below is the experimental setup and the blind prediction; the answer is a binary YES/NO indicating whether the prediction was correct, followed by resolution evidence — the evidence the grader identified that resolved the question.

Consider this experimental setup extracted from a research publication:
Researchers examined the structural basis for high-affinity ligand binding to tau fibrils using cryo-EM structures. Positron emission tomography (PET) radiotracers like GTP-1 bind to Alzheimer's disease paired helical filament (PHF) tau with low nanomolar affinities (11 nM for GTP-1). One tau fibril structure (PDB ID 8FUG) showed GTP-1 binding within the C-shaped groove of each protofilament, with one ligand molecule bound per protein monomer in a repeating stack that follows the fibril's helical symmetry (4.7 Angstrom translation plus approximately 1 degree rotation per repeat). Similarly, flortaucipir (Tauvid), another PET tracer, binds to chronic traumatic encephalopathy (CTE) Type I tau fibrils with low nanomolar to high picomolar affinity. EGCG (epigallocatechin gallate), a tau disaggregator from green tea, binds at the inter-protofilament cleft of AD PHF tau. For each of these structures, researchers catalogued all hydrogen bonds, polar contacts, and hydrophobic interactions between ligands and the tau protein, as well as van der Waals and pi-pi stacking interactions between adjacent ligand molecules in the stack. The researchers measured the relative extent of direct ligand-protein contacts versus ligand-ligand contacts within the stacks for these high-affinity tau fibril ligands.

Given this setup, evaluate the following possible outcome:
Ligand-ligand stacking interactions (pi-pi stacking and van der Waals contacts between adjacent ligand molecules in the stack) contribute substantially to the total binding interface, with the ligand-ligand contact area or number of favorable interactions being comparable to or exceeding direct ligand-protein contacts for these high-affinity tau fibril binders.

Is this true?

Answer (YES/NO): YES